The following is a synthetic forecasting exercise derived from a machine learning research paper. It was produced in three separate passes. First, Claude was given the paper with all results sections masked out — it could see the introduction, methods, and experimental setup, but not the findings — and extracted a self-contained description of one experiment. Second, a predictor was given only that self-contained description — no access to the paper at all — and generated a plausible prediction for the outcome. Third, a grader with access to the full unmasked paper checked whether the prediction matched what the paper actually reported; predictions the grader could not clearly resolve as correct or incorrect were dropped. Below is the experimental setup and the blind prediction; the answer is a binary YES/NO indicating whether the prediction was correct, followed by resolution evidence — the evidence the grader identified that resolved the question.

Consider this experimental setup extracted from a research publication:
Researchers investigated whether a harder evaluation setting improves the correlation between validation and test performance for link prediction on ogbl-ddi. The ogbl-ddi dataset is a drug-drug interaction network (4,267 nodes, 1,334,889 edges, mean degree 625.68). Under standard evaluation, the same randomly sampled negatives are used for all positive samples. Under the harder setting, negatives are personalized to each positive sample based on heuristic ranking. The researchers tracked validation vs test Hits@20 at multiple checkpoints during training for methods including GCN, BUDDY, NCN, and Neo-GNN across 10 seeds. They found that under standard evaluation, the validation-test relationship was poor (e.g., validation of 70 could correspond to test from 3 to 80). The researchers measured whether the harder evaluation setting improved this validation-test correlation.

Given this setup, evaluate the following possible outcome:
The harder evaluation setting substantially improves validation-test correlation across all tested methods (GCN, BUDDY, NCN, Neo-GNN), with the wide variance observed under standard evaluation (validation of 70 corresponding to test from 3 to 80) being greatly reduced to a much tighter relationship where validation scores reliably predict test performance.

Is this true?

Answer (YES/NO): YES